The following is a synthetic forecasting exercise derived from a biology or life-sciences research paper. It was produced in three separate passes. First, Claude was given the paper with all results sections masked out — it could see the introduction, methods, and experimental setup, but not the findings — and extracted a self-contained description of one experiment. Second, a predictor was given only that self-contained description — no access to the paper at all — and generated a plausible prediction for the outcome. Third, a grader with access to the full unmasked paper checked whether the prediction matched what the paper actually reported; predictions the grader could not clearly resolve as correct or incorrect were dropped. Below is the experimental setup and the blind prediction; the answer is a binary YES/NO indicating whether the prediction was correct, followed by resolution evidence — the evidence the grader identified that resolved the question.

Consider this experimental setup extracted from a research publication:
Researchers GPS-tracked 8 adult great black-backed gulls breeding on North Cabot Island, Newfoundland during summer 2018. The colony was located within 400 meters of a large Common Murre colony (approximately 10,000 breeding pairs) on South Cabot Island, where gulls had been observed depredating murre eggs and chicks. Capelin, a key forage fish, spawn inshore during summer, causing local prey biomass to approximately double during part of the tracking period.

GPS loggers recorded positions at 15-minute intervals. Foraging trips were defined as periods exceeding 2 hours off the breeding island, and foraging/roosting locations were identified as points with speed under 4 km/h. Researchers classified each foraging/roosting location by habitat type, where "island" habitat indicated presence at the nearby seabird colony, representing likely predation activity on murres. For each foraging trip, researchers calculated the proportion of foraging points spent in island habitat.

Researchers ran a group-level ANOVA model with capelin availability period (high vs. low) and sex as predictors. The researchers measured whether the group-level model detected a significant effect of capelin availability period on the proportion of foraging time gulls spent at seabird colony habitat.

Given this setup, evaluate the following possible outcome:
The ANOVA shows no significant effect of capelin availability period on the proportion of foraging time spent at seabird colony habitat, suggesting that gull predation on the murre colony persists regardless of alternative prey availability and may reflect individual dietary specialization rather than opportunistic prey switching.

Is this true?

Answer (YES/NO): YES